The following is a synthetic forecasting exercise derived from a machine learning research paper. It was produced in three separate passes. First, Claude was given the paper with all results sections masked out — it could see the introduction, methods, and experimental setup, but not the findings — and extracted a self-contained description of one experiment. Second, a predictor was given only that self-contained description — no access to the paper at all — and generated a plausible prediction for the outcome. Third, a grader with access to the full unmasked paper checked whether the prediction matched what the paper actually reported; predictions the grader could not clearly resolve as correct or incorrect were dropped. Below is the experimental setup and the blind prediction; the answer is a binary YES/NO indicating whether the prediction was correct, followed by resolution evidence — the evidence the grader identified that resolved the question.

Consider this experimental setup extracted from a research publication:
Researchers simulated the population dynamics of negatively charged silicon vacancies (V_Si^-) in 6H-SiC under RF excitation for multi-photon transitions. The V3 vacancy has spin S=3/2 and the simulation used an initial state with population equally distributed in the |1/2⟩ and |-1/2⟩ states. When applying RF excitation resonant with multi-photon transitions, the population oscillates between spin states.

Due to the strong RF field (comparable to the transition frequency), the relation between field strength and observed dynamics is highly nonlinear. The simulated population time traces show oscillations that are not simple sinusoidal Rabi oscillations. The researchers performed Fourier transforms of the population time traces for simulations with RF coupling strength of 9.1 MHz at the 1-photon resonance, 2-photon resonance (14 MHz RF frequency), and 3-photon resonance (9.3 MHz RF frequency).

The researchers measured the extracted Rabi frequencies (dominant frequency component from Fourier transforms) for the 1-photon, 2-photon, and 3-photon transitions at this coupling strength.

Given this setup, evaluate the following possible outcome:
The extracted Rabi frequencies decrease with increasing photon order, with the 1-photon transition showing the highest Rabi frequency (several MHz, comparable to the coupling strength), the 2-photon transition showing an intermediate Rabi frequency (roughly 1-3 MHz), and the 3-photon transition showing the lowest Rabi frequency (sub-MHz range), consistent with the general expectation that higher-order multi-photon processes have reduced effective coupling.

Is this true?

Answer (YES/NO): NO